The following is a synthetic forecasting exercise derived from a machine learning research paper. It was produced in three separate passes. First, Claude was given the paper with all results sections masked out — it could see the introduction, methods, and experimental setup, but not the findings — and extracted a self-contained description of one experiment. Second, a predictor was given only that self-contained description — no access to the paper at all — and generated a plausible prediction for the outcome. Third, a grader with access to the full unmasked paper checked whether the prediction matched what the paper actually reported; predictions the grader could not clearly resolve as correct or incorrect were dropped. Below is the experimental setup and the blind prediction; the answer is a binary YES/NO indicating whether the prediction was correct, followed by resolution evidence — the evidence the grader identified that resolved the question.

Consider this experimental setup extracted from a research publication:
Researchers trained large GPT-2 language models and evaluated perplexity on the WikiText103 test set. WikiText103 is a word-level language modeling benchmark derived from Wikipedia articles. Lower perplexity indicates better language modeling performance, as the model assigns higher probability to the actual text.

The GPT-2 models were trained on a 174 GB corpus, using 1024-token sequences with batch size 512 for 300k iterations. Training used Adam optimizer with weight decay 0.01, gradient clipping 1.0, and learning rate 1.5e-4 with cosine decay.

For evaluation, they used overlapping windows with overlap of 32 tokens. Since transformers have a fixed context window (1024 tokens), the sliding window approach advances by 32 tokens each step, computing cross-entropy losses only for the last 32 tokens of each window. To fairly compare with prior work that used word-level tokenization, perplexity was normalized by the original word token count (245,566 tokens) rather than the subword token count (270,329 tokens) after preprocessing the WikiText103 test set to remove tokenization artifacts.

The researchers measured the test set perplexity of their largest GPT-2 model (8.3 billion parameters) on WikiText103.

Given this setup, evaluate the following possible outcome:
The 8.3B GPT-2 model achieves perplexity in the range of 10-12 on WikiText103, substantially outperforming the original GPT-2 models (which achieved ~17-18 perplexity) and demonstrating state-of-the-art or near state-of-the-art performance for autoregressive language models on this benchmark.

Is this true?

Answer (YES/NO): YES